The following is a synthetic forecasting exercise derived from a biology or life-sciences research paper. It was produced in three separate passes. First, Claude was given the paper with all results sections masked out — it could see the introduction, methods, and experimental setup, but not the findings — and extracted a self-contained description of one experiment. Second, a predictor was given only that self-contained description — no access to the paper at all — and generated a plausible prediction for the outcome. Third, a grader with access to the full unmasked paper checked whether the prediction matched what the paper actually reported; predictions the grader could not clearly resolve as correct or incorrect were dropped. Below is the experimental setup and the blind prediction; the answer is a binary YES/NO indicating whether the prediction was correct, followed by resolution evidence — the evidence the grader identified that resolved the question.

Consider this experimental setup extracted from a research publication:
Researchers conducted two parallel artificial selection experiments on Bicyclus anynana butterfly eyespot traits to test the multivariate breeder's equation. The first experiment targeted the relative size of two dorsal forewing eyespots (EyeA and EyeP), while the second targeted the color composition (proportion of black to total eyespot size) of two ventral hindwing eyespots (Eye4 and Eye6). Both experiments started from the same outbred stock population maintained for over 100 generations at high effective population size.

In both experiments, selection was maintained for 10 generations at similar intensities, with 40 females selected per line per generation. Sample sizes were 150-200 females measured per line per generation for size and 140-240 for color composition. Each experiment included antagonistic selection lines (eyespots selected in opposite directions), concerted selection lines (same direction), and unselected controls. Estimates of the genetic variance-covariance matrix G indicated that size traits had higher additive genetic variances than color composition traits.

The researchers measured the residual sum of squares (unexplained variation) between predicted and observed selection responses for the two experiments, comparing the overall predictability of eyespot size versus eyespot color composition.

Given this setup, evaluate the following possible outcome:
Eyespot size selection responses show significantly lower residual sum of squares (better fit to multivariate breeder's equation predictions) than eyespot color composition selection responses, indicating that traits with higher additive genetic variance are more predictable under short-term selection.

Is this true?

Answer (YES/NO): YES